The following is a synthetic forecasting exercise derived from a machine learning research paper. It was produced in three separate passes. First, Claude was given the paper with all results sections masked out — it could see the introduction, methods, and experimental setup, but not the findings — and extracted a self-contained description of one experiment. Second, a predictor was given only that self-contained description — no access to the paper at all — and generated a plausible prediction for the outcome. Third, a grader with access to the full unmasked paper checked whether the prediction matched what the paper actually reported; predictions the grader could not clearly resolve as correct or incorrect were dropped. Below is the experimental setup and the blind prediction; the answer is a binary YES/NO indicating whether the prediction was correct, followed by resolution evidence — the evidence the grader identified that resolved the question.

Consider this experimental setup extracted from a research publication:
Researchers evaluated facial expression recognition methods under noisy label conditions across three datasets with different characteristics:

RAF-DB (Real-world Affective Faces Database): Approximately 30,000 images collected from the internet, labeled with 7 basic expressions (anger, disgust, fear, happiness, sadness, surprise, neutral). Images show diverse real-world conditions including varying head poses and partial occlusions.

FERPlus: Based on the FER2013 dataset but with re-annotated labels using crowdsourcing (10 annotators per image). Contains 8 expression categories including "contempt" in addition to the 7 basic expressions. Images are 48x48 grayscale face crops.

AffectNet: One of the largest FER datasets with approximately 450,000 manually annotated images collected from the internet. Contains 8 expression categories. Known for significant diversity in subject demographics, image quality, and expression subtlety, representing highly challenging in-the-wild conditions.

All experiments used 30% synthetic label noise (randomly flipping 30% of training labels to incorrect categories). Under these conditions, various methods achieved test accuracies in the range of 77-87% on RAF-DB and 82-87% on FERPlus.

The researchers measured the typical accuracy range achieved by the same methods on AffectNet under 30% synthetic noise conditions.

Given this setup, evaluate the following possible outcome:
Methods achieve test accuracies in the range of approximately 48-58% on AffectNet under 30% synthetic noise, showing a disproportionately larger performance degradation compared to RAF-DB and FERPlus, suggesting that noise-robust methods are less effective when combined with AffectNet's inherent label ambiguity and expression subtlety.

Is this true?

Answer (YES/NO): NO